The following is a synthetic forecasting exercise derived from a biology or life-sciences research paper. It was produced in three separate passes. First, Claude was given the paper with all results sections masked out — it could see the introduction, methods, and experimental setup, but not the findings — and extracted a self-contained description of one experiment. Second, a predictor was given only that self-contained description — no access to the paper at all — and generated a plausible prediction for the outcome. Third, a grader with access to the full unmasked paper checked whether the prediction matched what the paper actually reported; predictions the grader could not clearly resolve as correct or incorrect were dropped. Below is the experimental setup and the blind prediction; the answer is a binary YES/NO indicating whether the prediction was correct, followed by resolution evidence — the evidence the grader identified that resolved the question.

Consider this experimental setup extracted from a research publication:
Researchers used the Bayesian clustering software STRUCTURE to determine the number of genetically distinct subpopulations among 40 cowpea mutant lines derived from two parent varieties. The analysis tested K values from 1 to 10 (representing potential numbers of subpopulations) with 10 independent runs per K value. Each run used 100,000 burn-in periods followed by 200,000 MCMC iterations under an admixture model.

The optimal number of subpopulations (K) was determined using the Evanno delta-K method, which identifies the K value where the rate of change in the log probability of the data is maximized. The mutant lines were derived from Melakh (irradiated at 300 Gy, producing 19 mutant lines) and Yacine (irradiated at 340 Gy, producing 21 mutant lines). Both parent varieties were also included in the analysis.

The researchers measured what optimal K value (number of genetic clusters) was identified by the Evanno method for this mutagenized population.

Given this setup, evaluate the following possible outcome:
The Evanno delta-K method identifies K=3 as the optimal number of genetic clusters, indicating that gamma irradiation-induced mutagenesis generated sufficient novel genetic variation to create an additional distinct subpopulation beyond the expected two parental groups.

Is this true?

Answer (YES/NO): YES